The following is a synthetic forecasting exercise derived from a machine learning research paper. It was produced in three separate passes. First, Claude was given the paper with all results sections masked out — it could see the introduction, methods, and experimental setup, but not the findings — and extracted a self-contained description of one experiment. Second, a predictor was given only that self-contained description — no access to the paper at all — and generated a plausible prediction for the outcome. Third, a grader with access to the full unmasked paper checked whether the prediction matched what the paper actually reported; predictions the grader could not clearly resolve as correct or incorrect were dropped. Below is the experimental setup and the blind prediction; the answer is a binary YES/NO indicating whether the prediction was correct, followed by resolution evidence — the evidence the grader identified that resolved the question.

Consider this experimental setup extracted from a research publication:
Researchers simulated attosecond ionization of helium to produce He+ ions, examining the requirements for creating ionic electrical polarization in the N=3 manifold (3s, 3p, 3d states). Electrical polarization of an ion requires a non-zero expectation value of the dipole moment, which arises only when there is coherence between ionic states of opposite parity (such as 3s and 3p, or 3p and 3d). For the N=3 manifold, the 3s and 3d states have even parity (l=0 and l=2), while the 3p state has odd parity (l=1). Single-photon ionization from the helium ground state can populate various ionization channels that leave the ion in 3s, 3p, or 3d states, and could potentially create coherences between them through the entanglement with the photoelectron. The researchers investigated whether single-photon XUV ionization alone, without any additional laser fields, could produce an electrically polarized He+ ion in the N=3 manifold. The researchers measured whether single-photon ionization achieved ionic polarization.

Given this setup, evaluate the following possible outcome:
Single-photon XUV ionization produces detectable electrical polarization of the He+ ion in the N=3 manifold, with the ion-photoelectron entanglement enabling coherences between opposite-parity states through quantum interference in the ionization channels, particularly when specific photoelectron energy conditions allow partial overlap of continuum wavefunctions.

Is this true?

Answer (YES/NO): NO